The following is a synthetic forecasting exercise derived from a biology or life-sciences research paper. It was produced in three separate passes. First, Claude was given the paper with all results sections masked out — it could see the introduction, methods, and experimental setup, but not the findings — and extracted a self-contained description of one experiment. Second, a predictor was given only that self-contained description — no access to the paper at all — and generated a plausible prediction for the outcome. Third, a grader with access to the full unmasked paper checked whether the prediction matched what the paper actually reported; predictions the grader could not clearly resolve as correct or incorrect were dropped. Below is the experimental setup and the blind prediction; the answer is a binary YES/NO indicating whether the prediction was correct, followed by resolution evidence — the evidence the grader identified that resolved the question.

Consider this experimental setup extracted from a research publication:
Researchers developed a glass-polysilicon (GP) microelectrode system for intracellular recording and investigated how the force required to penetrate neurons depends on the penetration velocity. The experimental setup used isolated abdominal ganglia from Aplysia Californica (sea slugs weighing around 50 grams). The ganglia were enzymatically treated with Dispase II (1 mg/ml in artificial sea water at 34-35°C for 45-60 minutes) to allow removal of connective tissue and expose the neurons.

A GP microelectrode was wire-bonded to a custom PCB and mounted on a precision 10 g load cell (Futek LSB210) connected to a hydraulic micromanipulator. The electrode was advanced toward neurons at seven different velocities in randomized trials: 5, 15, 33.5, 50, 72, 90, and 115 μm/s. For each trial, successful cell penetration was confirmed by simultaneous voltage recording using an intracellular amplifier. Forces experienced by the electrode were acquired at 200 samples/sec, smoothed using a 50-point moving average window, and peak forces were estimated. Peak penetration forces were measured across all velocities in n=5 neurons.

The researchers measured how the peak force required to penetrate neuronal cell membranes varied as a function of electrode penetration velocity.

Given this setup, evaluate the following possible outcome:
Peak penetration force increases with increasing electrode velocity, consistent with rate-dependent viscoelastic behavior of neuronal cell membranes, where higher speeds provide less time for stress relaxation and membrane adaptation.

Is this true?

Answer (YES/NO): NO